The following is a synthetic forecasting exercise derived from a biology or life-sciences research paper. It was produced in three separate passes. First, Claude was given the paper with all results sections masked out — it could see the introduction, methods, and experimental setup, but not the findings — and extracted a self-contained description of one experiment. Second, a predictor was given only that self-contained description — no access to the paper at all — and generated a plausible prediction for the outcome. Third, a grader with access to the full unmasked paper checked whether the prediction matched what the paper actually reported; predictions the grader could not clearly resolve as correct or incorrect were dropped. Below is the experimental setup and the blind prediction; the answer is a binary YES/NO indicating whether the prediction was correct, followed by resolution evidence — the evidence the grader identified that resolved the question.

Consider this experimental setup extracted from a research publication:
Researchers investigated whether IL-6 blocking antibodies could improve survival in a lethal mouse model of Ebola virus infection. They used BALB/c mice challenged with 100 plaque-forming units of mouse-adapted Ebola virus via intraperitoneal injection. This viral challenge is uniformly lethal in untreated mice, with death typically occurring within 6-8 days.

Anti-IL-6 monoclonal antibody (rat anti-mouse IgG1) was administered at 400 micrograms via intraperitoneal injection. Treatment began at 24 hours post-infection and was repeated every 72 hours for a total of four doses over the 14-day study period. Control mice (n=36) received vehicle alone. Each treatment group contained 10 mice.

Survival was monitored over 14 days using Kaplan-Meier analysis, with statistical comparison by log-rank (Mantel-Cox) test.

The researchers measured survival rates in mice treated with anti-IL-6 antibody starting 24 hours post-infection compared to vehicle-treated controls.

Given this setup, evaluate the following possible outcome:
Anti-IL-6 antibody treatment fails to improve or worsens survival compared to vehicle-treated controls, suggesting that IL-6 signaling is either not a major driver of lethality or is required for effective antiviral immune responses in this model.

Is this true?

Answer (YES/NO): NO